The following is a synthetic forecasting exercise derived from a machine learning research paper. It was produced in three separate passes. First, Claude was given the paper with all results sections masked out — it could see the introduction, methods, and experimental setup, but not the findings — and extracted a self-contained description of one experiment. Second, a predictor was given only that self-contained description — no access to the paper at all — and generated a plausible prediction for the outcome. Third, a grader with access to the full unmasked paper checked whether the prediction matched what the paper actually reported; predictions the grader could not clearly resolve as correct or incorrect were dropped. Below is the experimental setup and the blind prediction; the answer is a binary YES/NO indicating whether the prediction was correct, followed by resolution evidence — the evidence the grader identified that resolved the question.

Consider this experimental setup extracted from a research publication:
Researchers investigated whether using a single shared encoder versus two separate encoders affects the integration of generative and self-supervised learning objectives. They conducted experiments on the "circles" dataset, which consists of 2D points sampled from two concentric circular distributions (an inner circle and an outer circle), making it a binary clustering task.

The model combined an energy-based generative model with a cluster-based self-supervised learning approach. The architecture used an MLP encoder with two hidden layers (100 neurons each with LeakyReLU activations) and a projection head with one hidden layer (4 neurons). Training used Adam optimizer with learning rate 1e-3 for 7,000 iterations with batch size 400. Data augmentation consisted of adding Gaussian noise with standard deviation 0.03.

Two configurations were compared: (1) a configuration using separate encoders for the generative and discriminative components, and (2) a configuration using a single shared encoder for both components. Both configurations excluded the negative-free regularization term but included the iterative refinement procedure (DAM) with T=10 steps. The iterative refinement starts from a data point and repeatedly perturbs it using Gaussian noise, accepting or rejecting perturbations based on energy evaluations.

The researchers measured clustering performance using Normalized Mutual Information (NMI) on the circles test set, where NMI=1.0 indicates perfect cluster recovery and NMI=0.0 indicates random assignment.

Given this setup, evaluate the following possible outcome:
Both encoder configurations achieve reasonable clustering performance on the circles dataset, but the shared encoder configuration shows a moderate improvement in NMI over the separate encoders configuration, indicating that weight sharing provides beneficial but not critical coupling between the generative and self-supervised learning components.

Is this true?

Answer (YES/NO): NO